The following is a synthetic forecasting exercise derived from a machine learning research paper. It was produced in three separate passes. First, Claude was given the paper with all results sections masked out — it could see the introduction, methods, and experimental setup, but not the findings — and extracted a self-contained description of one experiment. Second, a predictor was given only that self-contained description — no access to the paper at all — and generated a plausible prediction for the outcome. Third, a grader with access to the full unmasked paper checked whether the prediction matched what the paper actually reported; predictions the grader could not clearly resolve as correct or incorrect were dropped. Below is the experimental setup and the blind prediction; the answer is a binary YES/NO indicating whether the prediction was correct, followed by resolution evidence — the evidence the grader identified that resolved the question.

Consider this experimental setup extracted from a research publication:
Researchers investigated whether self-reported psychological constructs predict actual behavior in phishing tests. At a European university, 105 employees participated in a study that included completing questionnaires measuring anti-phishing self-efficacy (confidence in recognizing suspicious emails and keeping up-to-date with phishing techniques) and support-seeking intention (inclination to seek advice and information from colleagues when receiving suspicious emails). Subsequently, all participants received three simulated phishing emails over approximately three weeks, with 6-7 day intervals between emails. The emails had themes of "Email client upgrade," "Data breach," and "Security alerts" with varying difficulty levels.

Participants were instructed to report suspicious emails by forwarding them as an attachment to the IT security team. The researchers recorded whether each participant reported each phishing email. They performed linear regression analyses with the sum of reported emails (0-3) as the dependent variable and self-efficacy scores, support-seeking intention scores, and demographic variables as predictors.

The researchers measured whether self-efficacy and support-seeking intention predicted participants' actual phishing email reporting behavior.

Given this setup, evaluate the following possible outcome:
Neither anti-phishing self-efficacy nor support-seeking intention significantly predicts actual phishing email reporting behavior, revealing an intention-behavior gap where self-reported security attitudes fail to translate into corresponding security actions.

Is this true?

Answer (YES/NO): YES